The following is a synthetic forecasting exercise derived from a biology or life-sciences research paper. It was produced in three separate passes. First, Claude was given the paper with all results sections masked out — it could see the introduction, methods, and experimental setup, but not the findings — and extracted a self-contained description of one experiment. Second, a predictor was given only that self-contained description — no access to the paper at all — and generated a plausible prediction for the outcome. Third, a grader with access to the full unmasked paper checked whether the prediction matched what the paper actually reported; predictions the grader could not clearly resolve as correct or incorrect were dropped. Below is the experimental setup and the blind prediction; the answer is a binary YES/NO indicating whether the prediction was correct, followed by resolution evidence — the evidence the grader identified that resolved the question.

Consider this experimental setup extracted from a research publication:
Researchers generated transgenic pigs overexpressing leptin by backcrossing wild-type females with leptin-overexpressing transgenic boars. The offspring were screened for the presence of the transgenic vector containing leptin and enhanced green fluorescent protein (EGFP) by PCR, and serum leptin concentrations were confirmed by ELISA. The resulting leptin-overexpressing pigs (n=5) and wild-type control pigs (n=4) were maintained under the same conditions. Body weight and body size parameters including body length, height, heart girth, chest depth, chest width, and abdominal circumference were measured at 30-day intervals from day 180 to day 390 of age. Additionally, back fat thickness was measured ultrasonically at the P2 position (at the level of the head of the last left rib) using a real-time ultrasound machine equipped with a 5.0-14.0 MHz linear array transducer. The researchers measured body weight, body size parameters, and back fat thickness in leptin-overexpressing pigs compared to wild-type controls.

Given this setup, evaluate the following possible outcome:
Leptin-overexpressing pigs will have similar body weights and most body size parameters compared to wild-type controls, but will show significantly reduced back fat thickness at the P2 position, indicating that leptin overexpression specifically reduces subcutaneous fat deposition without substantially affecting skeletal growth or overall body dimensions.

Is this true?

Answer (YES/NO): NO